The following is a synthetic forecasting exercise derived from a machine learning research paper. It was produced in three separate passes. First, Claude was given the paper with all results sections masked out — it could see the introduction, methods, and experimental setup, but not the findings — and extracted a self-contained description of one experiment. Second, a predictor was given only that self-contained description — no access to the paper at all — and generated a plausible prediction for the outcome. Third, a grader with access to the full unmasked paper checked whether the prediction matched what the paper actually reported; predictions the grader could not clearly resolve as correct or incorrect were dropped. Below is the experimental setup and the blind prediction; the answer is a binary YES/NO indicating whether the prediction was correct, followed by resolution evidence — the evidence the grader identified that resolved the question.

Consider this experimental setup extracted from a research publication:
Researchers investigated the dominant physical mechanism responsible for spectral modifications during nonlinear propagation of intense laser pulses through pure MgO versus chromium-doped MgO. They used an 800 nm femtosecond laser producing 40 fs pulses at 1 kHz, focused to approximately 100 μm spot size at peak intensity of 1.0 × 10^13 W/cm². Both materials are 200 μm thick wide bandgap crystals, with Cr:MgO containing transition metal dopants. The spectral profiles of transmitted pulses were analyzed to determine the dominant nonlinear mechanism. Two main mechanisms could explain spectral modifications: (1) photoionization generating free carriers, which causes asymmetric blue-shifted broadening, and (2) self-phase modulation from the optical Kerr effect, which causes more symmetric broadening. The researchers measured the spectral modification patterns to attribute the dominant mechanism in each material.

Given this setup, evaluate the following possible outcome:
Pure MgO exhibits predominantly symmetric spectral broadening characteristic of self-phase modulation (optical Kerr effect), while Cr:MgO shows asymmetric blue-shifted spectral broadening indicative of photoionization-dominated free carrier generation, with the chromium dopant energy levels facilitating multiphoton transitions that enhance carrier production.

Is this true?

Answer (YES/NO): NO